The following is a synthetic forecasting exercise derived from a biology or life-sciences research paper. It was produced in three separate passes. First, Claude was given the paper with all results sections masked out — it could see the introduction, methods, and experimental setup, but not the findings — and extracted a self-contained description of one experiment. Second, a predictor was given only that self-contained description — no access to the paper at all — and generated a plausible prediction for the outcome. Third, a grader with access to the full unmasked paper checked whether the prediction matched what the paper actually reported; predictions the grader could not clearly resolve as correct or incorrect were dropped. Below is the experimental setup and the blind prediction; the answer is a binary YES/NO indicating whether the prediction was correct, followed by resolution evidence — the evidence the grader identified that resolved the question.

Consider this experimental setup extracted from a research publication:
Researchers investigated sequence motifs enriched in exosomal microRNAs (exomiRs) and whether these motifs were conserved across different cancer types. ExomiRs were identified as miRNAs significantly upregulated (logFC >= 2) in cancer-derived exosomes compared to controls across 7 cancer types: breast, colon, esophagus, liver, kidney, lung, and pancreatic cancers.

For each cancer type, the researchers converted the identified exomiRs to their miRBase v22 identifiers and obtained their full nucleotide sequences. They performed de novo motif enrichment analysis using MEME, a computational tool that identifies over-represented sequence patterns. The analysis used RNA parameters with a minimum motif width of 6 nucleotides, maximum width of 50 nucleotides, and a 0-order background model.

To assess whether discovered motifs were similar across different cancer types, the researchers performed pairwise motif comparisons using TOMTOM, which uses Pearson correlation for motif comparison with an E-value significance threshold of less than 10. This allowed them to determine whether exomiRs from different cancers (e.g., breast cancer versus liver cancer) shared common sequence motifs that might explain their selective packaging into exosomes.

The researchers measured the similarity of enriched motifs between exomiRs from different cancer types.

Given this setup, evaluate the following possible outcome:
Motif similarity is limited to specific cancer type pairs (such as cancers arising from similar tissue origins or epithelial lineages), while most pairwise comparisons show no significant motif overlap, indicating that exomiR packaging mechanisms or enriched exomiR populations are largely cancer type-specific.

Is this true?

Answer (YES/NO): NO